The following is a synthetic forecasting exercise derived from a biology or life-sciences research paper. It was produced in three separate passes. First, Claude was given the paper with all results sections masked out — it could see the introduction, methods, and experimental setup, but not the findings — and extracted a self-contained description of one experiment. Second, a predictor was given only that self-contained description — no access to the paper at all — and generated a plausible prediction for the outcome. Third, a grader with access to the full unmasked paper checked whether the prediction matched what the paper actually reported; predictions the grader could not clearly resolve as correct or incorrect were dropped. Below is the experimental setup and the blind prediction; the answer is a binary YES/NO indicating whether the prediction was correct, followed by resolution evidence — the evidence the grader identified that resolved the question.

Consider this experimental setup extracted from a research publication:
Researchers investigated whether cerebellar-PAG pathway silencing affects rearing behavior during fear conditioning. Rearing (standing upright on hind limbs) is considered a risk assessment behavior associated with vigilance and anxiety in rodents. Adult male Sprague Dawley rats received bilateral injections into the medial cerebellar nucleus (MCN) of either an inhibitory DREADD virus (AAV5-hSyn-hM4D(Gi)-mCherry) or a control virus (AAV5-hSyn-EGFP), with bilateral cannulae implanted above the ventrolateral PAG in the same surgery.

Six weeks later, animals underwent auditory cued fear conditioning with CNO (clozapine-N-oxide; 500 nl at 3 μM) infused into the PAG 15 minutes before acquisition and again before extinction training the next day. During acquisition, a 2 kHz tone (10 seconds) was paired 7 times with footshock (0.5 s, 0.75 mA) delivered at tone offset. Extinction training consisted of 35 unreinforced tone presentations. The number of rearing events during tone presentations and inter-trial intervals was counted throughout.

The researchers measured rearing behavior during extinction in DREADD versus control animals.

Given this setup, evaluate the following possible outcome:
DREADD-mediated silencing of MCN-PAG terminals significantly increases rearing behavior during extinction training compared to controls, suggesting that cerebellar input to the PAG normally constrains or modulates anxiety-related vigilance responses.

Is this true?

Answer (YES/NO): NO